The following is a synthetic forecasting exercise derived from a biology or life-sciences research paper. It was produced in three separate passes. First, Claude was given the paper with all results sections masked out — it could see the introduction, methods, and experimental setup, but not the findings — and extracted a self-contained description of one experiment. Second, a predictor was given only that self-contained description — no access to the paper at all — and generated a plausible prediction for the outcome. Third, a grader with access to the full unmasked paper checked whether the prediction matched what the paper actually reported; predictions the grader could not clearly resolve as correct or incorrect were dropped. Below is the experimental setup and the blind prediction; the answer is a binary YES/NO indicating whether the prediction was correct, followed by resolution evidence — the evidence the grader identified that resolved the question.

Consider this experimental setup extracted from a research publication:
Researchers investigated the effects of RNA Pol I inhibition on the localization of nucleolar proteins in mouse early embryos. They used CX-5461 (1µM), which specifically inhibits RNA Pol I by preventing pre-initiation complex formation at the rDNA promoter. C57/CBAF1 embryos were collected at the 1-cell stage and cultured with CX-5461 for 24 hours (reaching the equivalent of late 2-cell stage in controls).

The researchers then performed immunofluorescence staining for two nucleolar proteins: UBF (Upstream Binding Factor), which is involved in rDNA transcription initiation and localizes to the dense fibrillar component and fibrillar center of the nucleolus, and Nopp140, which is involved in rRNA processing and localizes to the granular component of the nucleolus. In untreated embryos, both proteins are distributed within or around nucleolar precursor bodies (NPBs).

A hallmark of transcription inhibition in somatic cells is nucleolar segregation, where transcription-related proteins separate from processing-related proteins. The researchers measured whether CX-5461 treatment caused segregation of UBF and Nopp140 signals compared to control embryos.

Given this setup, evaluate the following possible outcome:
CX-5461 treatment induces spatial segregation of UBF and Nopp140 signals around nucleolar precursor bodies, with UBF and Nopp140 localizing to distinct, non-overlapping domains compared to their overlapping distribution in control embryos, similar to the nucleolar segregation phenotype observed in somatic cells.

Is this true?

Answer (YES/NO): NO